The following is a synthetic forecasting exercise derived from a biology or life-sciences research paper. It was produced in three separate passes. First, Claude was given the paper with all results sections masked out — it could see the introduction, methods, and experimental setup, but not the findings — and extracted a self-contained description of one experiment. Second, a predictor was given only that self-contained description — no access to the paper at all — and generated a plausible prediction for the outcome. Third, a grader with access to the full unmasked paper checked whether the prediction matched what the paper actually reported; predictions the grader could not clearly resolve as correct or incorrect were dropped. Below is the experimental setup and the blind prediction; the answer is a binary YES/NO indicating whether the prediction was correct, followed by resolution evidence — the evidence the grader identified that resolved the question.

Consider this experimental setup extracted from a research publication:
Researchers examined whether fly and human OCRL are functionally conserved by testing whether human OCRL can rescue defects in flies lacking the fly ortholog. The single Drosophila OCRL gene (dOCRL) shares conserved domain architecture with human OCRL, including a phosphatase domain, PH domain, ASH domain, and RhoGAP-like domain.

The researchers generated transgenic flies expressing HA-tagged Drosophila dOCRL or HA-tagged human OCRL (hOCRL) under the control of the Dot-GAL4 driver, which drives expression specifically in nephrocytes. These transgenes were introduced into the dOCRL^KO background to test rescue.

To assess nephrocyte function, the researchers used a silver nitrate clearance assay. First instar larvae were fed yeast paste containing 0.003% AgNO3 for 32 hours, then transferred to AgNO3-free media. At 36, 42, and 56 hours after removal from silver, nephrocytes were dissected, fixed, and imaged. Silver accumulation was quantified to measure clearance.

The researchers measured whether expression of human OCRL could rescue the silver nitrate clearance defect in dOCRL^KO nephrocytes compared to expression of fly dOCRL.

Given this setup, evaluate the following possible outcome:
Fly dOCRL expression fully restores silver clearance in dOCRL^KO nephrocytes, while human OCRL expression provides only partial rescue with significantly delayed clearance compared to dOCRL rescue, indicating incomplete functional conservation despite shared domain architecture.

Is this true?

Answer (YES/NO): NO